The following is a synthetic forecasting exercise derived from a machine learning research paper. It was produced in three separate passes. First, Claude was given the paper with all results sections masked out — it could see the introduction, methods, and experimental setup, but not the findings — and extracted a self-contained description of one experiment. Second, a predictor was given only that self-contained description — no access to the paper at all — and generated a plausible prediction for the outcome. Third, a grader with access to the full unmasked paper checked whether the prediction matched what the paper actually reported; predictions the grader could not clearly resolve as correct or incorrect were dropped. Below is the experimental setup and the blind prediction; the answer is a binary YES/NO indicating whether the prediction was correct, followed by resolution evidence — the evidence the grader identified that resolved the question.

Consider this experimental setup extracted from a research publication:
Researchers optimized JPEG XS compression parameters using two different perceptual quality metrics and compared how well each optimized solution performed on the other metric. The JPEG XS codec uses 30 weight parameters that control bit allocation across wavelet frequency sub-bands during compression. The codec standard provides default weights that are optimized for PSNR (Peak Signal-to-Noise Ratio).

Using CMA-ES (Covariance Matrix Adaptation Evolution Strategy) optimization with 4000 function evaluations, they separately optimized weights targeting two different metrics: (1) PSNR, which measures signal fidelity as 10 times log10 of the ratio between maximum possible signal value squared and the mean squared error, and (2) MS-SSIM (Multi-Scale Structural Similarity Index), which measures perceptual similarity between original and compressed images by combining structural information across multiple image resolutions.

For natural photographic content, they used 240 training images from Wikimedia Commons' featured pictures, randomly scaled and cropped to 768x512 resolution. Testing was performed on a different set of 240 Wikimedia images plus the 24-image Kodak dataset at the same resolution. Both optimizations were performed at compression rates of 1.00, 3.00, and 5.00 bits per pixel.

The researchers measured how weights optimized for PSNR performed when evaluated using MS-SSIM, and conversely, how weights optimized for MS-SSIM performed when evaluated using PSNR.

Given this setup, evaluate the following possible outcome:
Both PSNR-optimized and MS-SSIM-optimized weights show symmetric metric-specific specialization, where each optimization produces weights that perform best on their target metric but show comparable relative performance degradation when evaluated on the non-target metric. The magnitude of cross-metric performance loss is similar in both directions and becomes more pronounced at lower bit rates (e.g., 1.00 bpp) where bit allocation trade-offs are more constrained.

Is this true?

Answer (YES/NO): NO